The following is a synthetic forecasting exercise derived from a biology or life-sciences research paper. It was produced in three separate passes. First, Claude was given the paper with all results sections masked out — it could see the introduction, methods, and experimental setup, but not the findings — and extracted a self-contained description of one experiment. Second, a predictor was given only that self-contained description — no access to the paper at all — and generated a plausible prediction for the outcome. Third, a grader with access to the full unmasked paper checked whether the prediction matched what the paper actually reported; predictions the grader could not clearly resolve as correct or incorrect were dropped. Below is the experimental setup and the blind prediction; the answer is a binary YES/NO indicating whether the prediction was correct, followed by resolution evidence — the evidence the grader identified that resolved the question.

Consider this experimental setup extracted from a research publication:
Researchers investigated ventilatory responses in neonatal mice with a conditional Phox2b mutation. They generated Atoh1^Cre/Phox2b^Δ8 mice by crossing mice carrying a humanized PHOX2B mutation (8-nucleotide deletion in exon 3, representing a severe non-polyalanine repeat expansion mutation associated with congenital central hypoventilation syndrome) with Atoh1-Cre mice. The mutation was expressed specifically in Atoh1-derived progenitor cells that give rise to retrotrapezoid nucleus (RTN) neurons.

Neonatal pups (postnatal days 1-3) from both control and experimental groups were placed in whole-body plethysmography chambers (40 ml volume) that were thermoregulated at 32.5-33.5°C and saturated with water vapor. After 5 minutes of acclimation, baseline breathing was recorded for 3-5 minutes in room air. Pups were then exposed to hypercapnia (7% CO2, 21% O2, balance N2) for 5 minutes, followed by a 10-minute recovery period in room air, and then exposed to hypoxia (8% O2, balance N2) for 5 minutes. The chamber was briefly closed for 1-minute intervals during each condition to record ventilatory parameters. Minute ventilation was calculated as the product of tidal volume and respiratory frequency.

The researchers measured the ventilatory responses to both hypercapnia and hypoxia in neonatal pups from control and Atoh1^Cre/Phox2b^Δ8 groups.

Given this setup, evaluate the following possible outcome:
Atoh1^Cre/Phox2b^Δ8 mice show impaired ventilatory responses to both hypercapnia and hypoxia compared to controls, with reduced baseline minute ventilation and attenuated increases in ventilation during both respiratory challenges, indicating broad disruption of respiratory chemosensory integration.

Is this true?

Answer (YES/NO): NO